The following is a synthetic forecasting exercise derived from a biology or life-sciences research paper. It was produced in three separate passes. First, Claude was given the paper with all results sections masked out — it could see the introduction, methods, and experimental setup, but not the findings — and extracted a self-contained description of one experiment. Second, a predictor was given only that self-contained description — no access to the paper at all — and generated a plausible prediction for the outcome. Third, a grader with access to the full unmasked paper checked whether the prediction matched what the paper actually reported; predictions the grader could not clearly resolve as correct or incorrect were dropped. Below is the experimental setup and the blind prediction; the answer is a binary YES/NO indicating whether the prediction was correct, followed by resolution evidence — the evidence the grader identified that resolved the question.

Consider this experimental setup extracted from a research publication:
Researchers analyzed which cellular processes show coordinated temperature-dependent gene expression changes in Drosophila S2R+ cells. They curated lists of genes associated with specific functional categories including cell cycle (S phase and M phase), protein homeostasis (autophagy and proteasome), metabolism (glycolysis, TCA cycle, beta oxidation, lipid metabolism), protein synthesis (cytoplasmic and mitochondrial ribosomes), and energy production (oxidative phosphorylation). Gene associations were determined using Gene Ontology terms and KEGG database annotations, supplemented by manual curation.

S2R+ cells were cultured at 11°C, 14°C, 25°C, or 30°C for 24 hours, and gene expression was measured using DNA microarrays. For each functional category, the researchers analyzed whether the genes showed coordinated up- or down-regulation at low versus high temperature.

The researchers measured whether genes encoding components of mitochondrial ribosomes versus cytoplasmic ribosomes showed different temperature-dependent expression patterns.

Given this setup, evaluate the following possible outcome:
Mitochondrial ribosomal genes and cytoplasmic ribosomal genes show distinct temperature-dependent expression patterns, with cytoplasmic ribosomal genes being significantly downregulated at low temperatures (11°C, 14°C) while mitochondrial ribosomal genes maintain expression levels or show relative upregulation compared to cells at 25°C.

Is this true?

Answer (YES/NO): NO